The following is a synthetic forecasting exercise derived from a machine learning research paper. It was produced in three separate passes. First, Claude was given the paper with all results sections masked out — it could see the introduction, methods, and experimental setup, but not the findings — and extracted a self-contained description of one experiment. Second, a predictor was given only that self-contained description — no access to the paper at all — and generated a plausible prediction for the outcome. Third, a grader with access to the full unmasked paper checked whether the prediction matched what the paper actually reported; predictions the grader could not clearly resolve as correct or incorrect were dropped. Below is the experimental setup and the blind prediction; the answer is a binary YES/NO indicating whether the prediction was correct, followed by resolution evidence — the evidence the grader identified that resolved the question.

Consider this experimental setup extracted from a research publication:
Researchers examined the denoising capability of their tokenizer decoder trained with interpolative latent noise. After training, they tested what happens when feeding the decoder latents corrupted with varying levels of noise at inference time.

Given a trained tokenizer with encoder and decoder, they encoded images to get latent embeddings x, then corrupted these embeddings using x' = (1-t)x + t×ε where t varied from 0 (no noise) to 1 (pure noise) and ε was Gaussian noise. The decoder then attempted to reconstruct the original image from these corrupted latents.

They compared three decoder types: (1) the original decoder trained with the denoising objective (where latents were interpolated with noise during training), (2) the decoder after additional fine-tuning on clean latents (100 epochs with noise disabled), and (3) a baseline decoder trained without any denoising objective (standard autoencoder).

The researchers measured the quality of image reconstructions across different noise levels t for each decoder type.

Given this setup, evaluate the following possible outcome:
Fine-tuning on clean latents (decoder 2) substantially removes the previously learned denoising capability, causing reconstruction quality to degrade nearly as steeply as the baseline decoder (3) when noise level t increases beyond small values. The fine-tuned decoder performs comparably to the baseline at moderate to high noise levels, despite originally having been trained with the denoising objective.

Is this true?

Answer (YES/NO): NO